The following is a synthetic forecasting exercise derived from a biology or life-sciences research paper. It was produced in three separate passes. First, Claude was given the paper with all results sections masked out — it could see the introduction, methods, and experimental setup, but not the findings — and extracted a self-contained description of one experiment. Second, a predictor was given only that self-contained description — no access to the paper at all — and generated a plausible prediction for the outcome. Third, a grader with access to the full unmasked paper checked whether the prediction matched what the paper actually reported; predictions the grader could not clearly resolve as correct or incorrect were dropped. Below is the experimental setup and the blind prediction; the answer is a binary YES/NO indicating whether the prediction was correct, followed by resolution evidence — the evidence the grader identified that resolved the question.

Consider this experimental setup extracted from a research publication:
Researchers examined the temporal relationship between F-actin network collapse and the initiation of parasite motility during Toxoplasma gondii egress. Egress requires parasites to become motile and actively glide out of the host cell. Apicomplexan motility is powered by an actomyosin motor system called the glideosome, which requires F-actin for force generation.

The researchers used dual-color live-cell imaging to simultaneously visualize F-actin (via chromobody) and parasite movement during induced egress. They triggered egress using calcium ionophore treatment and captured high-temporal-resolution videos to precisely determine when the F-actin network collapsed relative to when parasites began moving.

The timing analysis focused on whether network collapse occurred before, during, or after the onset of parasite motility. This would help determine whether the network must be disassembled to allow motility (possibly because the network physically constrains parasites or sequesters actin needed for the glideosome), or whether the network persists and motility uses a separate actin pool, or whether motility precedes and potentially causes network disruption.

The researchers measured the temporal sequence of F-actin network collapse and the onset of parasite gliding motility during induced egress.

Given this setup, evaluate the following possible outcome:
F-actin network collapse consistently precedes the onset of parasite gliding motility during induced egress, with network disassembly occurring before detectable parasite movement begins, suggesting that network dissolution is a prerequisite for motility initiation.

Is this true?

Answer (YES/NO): YES